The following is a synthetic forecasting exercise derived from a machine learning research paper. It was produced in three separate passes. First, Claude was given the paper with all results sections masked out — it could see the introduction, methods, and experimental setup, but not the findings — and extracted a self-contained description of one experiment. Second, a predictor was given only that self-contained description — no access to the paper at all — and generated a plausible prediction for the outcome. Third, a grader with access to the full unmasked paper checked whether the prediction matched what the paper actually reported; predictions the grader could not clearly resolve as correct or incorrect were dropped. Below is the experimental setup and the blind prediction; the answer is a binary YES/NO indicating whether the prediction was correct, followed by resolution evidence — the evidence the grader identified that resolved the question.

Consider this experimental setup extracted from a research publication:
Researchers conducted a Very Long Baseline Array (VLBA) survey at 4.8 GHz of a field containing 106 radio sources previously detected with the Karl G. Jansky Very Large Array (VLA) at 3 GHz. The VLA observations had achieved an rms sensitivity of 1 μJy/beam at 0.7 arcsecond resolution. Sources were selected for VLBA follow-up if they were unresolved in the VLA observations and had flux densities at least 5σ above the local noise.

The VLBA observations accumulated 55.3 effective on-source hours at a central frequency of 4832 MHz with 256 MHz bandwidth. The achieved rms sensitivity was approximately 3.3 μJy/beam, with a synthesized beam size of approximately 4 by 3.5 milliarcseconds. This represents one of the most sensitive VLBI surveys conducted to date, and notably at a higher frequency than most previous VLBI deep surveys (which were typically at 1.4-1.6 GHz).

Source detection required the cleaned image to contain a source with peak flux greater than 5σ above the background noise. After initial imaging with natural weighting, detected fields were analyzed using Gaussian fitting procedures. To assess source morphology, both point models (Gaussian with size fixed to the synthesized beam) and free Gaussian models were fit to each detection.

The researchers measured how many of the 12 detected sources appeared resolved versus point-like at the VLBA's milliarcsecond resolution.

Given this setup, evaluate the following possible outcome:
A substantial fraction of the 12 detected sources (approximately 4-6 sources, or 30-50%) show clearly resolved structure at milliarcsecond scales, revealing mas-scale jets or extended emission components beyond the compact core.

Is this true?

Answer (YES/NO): NO